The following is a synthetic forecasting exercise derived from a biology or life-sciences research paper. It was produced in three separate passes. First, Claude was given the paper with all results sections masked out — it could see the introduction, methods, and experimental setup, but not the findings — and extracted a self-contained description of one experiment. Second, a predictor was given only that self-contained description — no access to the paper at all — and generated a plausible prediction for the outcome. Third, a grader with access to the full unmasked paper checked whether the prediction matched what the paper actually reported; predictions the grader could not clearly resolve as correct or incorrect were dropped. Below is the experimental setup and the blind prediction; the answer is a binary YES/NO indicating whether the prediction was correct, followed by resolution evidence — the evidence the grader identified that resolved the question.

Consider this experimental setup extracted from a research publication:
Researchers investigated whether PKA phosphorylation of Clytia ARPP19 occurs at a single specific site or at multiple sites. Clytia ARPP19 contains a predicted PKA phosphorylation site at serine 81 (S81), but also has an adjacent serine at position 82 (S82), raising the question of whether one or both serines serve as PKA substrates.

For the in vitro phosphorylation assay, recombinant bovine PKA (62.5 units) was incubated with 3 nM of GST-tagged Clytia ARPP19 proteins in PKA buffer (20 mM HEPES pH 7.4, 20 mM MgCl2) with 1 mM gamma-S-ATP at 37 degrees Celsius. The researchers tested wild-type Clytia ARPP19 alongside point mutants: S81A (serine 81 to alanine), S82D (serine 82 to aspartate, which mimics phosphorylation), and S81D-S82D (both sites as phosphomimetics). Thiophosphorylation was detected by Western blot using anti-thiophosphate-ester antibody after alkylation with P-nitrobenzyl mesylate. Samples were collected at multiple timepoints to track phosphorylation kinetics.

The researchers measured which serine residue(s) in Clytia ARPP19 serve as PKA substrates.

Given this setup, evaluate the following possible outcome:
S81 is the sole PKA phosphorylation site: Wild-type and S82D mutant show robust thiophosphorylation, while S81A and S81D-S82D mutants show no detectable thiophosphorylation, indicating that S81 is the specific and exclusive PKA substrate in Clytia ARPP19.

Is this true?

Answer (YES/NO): NO